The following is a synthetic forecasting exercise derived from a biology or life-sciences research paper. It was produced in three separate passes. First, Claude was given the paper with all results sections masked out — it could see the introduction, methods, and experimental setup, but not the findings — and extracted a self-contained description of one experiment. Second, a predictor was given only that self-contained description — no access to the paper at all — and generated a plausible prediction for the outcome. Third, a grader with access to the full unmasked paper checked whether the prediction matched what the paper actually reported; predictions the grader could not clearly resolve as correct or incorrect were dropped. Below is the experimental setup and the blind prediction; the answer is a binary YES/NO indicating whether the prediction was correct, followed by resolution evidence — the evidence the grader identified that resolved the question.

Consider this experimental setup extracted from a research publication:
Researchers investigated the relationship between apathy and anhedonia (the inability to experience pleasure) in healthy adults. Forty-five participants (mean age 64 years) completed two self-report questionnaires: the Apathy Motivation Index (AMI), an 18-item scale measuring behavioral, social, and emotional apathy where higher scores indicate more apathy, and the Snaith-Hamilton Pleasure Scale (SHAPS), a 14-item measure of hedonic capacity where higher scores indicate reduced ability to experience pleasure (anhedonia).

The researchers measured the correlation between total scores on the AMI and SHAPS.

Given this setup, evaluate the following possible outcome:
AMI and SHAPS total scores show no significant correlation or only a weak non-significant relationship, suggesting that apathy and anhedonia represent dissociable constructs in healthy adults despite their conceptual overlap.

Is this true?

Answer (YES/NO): NO